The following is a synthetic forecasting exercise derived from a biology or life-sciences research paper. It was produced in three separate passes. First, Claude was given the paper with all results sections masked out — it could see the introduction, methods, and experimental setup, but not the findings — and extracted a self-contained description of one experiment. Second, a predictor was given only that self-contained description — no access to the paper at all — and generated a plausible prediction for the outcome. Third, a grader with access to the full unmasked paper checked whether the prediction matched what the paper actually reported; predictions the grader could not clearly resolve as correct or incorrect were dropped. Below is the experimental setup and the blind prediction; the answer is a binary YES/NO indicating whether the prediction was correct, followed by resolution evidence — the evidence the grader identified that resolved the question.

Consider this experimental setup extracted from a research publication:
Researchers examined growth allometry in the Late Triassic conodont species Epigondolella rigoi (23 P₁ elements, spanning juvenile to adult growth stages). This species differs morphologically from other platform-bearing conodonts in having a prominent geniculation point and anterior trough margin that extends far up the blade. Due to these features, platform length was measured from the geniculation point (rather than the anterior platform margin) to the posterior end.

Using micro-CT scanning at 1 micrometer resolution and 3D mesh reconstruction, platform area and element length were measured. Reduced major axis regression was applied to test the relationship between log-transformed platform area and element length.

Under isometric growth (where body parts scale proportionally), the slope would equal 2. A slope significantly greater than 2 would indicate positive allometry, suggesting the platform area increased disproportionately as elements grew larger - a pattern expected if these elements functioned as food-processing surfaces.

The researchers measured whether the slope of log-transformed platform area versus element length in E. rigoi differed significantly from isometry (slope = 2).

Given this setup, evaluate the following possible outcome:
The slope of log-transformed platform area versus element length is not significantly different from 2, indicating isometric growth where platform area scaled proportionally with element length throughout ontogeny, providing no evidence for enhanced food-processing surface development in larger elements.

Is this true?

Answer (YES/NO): NO